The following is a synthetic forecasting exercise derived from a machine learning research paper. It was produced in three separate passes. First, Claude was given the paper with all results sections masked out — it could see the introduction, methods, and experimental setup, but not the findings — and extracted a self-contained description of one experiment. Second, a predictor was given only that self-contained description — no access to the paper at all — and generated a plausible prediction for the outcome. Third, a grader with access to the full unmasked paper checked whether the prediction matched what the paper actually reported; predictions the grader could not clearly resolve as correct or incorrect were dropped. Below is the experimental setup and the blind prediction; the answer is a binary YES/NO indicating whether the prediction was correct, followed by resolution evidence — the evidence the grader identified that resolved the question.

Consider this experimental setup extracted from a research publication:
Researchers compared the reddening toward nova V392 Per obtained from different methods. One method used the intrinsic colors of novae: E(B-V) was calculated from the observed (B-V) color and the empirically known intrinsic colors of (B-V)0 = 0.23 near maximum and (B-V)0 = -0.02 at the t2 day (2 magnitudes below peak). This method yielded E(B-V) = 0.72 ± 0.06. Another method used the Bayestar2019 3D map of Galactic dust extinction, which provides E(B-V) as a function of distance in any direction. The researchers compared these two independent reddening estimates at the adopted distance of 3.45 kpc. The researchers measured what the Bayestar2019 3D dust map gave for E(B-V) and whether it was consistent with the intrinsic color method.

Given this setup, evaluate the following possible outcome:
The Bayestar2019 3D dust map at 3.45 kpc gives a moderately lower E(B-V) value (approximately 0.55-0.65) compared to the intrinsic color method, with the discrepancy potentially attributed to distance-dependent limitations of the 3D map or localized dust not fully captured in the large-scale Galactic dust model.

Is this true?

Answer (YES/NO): YES